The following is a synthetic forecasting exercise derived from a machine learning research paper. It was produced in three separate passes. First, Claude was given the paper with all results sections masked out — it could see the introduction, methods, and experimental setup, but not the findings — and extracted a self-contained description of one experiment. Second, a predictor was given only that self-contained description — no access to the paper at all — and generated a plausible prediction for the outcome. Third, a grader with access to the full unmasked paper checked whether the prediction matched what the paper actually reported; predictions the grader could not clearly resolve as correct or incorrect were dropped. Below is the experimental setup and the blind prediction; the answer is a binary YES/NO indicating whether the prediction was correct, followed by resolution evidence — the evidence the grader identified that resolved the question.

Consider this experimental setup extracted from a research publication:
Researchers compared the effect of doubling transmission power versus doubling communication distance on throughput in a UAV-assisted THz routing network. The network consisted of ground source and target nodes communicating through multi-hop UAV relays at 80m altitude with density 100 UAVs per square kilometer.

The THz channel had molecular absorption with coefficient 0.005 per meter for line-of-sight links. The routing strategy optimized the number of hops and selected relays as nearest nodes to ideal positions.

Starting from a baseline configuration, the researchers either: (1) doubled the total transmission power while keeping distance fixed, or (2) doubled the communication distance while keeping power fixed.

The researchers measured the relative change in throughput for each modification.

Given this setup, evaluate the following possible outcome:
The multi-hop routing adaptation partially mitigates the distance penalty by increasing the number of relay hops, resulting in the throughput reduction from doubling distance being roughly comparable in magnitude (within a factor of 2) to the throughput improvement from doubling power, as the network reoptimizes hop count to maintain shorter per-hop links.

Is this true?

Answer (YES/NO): NO